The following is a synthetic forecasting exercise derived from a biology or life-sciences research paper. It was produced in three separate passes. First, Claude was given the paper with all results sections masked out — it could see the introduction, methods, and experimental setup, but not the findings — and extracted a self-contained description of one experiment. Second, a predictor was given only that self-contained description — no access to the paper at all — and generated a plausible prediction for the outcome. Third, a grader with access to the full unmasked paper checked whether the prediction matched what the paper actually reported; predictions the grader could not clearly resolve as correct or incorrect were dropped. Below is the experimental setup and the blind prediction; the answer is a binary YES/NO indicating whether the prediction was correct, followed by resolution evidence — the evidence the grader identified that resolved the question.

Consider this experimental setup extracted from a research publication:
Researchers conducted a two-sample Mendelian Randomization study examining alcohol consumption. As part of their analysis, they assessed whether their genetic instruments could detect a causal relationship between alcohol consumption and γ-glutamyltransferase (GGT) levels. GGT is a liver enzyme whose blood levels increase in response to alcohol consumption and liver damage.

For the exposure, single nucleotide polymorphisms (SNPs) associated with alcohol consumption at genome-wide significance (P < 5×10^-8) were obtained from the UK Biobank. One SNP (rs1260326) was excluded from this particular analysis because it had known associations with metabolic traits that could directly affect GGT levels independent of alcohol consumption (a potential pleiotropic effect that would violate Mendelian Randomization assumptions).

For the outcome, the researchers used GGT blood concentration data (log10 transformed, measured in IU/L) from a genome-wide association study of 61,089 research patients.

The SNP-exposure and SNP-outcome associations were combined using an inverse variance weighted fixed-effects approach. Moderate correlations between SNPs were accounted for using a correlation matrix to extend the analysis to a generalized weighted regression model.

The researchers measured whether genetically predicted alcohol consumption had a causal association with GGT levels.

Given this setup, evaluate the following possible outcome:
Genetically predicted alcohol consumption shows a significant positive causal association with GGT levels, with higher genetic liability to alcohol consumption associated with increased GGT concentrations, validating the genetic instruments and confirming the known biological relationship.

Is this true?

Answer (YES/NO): YES